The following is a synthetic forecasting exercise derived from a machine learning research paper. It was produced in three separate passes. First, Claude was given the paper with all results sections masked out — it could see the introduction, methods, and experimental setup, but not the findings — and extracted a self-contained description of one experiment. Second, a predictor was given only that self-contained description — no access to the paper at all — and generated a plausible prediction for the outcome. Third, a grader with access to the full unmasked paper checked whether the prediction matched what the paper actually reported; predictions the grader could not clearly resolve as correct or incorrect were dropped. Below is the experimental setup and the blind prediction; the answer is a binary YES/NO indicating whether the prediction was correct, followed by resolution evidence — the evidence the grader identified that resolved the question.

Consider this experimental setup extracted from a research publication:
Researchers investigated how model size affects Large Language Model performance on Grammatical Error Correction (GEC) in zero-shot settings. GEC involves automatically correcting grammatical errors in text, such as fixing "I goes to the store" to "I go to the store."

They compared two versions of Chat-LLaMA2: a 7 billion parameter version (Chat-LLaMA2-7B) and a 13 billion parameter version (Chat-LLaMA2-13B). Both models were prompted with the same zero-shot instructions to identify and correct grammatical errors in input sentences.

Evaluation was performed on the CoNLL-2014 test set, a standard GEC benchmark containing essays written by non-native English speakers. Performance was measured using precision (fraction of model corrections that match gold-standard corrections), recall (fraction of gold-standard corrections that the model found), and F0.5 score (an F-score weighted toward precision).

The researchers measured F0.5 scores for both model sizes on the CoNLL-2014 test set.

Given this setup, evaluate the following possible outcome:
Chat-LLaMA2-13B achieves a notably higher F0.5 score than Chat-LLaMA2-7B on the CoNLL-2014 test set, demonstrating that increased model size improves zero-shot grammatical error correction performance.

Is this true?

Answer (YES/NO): YES